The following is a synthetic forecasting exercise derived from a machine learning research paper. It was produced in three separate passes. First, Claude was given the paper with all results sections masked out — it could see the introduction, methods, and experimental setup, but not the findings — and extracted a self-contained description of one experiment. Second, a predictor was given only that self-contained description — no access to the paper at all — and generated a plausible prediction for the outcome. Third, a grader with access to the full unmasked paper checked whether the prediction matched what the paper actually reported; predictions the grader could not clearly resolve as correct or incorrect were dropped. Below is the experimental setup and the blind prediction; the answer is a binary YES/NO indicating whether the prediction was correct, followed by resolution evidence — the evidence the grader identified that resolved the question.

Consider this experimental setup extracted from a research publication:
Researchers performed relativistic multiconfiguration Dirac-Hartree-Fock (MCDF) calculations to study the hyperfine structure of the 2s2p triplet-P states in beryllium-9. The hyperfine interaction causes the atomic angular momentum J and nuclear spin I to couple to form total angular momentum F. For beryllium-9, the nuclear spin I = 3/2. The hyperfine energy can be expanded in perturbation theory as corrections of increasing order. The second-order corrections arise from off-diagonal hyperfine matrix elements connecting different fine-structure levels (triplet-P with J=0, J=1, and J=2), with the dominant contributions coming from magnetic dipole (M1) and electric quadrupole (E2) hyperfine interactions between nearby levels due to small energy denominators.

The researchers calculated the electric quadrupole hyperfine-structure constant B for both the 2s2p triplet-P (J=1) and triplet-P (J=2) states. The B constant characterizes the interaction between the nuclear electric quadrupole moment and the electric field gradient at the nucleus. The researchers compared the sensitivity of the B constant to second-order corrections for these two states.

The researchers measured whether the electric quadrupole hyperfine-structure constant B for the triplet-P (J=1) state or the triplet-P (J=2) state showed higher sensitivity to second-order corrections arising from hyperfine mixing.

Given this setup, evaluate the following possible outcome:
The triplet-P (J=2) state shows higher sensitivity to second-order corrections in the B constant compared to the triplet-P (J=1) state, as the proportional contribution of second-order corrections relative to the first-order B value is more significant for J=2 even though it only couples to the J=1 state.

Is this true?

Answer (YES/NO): NO